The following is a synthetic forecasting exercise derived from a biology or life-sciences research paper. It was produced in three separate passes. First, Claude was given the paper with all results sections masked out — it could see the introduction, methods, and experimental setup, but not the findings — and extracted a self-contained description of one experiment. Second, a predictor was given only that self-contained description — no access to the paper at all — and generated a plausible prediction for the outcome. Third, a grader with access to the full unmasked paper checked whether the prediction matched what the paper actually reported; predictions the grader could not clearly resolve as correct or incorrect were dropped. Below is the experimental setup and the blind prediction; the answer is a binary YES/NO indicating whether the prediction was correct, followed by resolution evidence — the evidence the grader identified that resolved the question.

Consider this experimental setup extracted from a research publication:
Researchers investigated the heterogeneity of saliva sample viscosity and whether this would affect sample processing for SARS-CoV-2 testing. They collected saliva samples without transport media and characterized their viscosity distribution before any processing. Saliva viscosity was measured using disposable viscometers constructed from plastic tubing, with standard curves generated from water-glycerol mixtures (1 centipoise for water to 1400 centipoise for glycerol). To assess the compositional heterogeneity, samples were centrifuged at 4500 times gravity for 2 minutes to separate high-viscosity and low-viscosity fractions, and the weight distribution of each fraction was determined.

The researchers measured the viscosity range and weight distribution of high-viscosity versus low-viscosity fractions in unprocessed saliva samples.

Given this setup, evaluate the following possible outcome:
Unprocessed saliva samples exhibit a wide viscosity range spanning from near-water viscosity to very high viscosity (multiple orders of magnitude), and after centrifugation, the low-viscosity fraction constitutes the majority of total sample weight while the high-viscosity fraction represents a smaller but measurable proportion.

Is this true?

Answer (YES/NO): NO